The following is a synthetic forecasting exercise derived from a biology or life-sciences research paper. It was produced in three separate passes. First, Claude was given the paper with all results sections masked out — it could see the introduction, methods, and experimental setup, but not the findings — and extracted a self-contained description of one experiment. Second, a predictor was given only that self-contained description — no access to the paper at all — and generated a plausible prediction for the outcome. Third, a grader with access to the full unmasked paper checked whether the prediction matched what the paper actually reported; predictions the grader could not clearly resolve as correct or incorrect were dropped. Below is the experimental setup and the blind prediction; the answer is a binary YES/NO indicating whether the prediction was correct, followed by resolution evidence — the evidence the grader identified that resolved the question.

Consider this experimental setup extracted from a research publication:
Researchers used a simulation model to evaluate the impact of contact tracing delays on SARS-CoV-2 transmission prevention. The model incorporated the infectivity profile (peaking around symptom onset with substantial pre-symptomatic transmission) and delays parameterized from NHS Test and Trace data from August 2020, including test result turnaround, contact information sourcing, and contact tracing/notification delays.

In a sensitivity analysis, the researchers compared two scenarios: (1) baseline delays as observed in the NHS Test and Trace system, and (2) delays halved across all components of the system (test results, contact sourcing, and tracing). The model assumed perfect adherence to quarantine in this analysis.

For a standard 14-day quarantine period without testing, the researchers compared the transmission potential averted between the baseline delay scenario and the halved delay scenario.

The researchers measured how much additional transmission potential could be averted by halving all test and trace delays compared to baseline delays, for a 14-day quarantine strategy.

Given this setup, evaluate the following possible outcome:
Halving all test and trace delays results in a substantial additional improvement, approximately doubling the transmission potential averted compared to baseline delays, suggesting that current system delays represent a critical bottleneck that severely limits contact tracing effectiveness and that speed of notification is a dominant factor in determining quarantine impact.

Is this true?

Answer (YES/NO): NO